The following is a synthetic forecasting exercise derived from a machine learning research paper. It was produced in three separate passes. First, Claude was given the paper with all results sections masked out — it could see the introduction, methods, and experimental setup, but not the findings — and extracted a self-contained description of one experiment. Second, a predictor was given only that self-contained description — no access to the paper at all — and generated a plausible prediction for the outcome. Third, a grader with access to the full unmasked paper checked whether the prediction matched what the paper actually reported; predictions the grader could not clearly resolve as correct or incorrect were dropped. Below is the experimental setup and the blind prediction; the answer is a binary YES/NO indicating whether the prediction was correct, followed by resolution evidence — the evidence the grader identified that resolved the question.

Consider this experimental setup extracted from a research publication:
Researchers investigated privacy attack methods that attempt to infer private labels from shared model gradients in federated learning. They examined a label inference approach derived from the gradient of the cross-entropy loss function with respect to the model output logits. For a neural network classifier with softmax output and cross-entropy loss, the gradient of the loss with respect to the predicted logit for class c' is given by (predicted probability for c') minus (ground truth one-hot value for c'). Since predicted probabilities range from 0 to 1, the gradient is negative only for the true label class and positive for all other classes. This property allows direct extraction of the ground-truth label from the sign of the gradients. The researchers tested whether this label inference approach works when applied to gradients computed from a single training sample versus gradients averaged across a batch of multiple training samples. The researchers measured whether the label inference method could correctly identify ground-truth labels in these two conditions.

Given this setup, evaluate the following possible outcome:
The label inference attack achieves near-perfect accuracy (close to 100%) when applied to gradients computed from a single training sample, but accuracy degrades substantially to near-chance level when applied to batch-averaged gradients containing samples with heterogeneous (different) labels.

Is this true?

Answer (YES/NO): NO